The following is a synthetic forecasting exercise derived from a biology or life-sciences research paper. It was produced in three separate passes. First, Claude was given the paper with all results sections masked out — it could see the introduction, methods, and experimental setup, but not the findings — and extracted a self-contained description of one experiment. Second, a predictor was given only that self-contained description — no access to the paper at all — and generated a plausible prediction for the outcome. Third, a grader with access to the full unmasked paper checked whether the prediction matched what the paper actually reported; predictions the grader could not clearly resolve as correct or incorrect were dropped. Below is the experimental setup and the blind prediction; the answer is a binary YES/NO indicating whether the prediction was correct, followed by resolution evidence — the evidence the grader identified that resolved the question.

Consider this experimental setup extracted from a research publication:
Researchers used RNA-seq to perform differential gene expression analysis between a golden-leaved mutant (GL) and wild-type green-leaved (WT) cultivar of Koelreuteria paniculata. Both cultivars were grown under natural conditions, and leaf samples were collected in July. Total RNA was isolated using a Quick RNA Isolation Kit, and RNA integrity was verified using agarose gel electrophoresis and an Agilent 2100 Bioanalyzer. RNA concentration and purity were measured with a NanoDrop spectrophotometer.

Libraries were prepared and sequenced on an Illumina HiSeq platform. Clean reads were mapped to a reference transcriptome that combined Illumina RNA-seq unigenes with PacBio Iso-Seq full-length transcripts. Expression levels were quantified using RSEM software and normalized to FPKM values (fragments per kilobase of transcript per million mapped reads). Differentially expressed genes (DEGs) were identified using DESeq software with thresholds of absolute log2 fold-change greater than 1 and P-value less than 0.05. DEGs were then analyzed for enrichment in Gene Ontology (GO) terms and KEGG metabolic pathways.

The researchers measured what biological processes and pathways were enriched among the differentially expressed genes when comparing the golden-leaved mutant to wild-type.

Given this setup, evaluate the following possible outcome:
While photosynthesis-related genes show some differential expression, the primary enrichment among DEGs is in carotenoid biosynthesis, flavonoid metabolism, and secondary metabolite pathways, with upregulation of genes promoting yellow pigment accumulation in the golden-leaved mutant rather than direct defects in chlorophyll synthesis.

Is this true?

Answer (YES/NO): NO